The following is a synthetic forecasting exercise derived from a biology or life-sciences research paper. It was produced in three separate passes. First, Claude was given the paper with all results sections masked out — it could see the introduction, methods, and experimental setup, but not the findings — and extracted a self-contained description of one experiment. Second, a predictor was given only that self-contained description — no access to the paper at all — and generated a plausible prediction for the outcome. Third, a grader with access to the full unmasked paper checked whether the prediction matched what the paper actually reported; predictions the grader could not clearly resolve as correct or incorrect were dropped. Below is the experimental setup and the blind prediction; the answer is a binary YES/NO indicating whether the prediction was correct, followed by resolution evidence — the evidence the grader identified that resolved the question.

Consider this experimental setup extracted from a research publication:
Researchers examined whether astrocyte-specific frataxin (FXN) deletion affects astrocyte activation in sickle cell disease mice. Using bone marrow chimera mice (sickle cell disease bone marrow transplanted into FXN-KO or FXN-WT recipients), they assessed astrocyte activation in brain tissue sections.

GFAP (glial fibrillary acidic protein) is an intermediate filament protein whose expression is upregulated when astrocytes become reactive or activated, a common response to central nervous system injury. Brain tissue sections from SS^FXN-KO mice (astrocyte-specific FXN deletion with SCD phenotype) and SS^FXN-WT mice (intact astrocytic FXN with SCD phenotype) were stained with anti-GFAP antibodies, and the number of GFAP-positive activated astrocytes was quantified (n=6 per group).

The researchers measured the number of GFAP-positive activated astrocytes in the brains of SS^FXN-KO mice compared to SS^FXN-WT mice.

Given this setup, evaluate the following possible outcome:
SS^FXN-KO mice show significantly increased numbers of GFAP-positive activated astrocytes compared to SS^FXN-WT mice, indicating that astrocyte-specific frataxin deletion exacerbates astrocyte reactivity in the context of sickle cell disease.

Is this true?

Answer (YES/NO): YES